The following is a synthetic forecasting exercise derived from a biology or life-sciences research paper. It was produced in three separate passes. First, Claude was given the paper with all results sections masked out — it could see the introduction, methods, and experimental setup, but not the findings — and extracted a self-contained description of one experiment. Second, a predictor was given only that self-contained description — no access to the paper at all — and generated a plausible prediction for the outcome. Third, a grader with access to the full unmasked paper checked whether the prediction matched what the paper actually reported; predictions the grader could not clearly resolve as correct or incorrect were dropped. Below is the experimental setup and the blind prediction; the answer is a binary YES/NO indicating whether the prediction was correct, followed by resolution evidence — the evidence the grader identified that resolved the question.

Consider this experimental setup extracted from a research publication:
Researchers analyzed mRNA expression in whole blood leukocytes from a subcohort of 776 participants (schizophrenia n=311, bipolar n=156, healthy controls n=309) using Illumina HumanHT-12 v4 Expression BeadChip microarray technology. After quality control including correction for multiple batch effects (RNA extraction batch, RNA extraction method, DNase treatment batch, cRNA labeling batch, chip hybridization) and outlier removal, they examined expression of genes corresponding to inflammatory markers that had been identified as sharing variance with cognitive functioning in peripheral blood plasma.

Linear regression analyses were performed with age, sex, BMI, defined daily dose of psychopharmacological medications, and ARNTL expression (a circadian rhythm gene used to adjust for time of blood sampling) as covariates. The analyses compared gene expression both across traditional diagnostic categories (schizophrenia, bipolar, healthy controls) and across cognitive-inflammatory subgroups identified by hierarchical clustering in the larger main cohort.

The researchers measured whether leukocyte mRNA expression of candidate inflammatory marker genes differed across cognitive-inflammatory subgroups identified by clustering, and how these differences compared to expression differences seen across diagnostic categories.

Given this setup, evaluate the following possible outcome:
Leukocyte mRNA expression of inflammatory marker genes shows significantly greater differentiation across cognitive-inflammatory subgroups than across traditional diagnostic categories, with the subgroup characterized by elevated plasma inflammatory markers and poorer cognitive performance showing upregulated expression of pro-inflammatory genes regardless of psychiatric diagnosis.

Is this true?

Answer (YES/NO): NO